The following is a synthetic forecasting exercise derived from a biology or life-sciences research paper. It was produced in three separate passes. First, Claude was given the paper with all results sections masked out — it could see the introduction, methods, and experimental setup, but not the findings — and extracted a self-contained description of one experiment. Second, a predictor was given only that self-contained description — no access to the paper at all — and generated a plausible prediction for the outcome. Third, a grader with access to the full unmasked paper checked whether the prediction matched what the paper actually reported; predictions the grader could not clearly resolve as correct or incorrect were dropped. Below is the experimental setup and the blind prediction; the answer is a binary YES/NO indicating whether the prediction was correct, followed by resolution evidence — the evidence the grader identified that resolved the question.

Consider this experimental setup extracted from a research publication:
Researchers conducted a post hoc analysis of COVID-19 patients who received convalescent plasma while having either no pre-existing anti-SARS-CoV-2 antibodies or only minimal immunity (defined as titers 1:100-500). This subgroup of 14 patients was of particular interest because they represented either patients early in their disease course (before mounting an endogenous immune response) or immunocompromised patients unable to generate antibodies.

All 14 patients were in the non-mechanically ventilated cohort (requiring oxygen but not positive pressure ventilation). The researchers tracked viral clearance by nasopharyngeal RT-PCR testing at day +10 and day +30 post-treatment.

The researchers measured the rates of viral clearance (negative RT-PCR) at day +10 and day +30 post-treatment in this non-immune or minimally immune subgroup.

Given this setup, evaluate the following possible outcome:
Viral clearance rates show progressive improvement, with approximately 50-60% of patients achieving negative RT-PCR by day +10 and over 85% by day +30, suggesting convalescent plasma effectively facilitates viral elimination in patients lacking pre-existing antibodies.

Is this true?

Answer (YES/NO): NO